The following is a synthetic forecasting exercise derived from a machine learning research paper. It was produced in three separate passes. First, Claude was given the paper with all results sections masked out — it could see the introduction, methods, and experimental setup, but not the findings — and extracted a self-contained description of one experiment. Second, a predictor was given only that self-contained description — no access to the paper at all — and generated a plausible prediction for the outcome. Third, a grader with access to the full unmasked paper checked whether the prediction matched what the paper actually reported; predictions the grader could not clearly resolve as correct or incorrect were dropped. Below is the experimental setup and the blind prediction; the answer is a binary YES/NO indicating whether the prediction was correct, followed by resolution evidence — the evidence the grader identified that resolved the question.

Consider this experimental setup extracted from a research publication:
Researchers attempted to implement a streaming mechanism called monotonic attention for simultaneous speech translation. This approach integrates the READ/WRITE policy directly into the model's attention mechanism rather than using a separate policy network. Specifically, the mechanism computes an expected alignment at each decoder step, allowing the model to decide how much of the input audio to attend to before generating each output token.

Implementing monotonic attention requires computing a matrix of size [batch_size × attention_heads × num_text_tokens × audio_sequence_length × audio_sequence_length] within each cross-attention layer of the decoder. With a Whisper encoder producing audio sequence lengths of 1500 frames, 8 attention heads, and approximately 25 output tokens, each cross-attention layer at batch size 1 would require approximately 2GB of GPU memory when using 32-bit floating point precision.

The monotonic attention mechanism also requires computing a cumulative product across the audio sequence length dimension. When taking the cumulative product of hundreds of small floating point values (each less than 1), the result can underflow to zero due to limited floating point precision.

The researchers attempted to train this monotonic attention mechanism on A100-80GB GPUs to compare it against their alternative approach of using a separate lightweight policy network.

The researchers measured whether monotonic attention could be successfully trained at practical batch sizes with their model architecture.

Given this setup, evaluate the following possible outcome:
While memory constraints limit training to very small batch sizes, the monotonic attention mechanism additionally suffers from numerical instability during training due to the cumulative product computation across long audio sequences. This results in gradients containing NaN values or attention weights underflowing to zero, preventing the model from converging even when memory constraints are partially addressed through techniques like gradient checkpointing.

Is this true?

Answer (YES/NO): NO